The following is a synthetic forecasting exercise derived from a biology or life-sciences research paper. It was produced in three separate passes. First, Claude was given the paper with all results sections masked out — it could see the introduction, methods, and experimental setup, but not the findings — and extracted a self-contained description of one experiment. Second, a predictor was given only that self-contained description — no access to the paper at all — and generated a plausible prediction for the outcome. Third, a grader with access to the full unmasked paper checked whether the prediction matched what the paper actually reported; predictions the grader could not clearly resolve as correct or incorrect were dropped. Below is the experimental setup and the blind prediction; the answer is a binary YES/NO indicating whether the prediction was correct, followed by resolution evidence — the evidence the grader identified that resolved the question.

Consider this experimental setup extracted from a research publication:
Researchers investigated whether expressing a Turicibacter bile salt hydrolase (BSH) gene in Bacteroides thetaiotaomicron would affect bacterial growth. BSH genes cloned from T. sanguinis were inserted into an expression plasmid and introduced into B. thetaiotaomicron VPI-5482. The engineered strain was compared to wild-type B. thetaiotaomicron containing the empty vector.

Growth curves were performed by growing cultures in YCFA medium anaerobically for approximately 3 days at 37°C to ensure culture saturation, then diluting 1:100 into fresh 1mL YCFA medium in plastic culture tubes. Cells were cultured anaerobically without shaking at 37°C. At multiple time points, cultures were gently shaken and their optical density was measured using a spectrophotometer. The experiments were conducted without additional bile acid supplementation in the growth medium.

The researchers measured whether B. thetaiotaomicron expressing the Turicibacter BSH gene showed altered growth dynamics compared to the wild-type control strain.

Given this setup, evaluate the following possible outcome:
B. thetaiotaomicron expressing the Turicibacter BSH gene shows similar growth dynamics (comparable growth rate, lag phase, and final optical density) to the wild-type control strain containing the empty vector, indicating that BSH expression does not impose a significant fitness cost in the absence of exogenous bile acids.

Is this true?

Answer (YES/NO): NO